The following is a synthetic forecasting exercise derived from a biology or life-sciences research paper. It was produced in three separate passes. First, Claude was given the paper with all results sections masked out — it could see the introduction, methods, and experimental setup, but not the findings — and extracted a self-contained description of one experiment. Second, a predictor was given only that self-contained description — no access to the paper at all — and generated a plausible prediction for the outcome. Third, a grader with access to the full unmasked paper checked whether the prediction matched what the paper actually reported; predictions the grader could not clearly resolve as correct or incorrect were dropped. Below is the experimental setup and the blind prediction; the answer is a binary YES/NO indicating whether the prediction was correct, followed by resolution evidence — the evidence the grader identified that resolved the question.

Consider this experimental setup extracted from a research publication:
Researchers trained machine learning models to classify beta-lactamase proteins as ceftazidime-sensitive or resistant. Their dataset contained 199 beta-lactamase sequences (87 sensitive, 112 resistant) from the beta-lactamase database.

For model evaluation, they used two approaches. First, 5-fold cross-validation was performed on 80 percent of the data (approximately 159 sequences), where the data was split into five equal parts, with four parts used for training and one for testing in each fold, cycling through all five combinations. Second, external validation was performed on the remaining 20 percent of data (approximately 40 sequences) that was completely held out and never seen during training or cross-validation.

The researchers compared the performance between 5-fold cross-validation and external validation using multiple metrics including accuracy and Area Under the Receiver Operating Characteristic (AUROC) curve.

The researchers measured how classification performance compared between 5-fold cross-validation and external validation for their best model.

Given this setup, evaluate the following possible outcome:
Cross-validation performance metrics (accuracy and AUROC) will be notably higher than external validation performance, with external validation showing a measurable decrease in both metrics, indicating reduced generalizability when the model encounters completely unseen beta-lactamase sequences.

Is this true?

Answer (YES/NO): NO